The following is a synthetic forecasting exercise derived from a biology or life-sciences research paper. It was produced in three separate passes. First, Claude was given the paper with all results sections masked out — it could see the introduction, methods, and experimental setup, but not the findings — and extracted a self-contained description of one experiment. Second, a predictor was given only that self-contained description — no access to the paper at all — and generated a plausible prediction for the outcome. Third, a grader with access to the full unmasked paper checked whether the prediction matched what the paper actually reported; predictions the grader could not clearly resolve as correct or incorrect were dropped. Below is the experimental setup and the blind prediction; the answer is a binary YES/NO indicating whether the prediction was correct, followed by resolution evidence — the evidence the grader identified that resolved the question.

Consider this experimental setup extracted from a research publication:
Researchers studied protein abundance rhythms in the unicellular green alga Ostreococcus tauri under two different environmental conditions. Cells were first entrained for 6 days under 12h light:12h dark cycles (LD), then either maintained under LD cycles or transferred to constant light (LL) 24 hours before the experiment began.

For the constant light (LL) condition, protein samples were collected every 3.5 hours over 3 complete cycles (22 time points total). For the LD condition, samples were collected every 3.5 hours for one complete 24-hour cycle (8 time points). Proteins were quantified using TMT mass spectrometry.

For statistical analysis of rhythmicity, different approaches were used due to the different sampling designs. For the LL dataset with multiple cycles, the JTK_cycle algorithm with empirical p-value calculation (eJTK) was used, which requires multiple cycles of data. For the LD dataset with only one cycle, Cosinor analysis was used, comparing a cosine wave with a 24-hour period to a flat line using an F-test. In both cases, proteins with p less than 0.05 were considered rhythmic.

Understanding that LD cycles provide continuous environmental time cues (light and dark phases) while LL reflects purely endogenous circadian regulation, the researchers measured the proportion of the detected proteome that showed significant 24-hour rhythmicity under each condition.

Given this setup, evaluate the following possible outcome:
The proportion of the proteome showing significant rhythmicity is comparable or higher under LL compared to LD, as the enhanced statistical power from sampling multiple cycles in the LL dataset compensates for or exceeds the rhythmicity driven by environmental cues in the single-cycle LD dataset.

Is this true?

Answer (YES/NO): NO